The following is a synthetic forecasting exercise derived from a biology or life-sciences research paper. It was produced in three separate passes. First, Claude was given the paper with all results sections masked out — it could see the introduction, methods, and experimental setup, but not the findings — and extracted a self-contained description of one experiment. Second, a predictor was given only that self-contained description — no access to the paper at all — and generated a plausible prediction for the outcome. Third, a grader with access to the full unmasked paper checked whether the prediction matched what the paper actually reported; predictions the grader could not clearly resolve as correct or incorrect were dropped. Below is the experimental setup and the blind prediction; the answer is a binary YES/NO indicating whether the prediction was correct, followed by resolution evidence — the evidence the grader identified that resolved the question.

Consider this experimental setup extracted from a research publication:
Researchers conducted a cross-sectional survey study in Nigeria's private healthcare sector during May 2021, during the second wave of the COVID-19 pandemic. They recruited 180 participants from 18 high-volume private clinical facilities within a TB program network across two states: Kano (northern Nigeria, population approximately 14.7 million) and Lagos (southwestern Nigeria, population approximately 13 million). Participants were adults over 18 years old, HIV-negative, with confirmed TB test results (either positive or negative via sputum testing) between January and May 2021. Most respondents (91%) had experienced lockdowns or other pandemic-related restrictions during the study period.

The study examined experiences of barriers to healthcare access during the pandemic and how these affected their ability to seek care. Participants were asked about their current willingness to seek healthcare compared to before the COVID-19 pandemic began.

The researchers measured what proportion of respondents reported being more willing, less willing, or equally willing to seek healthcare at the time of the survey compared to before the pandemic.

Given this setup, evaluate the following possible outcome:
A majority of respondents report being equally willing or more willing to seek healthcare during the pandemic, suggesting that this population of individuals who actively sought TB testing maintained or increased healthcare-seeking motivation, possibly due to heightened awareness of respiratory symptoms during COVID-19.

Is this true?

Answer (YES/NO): YES